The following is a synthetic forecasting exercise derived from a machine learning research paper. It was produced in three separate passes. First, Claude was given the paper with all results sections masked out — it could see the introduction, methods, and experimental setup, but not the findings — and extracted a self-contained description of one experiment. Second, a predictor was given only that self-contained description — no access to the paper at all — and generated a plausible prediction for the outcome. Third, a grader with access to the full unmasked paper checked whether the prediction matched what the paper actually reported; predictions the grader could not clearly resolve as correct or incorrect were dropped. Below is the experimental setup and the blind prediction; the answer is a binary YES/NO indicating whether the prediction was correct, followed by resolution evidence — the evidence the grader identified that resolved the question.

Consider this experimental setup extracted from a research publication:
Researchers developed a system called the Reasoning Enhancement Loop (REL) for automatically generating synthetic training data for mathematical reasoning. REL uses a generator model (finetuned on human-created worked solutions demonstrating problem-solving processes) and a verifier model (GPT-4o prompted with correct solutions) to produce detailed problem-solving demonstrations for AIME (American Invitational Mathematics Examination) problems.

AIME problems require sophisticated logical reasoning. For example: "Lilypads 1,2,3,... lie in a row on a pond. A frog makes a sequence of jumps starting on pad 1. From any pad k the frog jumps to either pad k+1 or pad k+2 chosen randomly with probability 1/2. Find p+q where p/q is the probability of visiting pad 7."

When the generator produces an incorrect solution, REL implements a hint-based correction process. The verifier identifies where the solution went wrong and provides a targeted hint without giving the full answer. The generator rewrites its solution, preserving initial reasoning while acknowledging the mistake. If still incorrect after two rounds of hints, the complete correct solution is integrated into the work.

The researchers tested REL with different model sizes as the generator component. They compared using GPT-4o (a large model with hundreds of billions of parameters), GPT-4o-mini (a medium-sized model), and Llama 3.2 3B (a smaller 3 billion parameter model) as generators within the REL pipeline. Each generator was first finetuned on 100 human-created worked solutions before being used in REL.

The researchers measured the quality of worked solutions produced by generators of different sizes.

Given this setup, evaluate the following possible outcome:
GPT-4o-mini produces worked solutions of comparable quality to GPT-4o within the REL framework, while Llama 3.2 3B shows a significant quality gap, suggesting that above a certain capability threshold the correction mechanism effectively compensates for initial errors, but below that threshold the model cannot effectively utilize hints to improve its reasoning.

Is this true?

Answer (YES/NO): NO